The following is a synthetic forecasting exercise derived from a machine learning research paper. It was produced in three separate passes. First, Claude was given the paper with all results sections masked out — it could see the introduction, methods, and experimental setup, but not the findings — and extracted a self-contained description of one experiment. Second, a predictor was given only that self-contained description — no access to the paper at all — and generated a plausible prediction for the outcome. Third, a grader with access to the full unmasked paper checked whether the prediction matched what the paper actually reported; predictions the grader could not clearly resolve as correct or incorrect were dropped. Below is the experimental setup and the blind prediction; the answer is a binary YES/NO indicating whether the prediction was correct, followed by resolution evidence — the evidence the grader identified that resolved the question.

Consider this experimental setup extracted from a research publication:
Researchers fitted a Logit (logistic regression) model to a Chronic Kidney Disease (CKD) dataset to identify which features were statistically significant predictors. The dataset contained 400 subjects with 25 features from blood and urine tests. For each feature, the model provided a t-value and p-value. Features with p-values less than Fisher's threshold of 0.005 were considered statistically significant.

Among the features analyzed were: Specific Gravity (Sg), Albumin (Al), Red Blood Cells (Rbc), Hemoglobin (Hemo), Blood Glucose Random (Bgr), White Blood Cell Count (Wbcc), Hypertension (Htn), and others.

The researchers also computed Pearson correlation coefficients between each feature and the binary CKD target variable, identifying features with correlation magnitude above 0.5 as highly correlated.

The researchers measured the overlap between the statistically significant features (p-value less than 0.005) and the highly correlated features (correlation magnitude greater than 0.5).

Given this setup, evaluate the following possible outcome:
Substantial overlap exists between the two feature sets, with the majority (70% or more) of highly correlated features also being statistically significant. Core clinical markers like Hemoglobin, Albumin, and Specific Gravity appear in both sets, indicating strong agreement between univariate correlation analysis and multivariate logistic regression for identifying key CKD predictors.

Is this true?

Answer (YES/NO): NO